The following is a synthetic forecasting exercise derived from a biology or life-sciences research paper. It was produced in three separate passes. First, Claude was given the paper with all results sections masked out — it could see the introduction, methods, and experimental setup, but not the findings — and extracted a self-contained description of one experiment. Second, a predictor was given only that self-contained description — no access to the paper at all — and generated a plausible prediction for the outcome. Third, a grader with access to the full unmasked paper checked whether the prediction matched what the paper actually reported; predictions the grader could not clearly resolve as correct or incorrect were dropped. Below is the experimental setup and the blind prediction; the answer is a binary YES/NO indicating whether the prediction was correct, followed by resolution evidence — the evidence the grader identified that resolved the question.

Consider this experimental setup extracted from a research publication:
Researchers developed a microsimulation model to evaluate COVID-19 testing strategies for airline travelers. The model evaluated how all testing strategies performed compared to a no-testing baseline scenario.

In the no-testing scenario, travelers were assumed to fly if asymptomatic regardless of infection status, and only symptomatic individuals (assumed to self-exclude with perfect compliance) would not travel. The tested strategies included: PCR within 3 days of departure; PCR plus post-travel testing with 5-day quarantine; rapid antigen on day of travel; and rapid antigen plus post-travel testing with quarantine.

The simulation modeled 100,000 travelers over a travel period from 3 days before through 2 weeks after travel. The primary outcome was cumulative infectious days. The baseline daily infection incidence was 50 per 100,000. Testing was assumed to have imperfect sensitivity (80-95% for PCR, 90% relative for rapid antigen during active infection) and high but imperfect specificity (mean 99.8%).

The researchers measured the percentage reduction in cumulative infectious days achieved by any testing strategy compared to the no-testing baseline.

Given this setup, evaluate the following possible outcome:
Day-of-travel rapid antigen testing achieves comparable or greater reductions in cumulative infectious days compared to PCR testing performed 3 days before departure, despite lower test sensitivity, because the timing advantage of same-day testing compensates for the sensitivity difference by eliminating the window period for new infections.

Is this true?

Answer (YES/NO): NO